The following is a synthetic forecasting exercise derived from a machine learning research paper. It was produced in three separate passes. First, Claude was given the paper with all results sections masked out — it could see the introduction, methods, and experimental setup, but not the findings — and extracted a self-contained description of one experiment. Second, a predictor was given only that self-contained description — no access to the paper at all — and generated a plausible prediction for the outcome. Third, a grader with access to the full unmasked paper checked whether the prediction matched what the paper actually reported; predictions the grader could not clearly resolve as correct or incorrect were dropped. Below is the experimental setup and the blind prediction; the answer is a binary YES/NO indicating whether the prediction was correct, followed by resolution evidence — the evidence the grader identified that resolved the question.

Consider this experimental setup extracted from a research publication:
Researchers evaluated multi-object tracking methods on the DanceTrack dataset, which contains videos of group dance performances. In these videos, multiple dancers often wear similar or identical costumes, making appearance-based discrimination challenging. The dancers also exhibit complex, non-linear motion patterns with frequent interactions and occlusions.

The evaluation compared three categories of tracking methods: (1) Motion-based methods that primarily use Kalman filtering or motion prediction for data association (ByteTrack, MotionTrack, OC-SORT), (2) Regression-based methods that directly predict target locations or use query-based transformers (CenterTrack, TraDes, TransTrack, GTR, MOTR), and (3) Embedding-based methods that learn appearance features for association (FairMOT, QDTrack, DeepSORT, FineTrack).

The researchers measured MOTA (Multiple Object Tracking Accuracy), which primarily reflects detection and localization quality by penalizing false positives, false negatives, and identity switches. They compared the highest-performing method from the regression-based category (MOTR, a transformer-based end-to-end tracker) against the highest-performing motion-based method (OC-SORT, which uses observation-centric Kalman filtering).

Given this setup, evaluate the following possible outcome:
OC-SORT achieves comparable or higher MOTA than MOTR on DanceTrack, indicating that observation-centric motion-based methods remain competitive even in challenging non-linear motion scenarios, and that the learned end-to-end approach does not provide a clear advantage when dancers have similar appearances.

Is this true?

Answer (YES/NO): YES